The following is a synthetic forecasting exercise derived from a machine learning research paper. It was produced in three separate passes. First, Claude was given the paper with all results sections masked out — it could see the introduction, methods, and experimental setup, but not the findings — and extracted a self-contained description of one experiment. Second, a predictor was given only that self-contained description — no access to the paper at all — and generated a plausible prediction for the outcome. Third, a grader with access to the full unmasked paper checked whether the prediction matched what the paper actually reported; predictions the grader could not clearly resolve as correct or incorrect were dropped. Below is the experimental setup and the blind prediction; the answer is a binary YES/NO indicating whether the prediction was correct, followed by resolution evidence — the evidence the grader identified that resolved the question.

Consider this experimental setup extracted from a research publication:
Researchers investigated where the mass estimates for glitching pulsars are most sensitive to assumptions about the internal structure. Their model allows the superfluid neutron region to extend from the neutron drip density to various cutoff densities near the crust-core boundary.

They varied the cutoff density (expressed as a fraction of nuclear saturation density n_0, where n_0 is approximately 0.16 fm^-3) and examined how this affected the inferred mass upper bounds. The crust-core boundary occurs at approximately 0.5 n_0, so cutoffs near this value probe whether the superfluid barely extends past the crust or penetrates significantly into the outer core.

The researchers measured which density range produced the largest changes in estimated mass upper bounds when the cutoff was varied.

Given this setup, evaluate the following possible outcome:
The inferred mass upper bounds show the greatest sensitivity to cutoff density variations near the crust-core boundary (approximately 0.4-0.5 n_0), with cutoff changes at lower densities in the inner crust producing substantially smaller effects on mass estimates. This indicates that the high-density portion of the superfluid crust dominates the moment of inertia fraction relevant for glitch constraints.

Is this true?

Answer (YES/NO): NO